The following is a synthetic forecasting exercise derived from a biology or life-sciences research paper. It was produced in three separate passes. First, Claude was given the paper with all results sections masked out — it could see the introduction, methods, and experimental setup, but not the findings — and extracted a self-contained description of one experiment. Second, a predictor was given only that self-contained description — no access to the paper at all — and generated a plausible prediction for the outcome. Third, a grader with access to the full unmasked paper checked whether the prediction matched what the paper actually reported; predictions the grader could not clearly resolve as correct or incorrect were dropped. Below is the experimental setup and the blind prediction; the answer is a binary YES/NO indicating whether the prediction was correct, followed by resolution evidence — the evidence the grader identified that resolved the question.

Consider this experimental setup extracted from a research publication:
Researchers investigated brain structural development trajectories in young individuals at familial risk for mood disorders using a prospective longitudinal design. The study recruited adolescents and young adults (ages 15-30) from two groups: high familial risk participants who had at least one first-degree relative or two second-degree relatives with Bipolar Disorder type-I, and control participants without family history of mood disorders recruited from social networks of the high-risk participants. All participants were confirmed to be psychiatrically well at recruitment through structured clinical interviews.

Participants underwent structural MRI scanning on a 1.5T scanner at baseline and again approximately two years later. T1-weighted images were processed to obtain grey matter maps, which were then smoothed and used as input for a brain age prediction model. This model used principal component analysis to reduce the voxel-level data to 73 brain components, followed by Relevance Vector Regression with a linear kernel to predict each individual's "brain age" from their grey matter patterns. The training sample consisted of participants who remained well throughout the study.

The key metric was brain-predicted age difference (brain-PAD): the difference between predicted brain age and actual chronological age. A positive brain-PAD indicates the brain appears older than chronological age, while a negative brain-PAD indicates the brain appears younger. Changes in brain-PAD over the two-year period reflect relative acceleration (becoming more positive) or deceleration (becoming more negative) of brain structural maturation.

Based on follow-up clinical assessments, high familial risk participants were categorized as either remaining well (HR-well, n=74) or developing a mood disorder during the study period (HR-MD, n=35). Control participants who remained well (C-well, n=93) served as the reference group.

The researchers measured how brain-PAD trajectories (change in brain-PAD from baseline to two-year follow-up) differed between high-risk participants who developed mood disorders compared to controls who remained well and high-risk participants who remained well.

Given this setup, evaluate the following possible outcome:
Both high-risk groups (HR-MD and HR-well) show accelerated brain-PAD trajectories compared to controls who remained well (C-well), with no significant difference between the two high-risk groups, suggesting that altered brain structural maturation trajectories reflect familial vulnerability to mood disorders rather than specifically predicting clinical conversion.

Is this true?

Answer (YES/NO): NO